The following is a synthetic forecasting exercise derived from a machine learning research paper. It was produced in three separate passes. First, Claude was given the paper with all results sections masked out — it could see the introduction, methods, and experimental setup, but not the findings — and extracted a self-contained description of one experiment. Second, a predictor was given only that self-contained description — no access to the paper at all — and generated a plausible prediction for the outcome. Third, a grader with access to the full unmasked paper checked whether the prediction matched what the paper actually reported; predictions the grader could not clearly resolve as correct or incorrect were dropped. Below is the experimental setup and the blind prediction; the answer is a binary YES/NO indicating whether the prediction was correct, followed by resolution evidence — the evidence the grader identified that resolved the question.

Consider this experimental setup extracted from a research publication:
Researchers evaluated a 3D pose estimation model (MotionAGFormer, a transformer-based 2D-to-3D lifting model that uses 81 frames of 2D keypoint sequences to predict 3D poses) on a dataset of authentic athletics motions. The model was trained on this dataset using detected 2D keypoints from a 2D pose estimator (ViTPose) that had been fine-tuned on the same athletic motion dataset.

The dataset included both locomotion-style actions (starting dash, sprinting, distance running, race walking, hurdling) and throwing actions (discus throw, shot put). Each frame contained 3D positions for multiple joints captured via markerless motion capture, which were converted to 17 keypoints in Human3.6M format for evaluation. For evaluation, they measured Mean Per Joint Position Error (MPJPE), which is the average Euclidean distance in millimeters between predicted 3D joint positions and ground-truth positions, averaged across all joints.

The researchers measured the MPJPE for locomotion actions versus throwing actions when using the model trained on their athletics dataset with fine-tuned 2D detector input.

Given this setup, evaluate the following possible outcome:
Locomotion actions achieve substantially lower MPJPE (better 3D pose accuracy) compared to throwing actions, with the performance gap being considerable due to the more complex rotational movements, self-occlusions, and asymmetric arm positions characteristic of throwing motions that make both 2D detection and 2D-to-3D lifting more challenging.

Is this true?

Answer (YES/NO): YES